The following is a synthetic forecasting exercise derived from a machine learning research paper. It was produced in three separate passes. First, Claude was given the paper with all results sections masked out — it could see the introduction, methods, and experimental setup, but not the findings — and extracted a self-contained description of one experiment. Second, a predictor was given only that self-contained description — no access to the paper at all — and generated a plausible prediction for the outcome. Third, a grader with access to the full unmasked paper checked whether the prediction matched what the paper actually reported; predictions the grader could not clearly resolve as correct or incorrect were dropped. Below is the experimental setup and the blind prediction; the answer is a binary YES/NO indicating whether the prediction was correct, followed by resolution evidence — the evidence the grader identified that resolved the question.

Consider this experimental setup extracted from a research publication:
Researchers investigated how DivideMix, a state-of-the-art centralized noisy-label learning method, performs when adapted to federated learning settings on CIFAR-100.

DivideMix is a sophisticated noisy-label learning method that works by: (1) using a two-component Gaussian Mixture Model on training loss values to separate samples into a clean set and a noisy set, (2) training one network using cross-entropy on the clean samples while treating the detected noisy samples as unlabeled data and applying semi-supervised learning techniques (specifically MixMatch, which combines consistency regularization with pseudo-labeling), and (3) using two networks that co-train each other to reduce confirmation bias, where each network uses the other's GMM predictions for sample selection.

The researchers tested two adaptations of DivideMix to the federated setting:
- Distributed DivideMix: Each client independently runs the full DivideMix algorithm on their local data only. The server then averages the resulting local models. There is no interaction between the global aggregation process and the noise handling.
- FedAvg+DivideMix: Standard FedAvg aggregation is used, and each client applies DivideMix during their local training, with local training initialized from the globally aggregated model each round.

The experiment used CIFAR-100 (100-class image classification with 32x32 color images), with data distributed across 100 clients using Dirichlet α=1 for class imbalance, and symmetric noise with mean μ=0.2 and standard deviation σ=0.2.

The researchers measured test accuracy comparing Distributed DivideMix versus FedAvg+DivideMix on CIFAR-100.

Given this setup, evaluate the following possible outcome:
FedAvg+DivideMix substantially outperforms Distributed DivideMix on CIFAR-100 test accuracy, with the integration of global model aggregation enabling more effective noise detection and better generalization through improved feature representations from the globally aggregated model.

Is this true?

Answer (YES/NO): YES